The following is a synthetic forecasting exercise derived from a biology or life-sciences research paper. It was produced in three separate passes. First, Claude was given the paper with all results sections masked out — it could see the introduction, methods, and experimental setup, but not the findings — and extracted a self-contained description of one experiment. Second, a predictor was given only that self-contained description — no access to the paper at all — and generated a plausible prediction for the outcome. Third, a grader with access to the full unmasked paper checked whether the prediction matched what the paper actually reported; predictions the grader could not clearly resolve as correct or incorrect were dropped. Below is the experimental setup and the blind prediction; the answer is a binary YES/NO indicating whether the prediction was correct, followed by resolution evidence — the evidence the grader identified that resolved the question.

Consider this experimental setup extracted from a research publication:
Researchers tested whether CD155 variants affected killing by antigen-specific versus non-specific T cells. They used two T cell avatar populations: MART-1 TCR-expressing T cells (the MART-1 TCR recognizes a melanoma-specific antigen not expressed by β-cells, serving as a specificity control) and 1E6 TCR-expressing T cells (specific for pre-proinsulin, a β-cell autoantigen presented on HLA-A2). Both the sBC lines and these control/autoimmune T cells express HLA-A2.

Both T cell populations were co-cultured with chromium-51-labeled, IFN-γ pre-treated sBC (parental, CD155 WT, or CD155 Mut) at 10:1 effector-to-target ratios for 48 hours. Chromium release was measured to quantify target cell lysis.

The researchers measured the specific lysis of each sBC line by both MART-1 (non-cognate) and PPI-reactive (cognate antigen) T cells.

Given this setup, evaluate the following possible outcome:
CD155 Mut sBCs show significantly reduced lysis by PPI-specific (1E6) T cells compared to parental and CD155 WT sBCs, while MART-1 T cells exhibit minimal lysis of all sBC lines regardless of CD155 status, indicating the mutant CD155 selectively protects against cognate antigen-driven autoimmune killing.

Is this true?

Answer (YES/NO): NO